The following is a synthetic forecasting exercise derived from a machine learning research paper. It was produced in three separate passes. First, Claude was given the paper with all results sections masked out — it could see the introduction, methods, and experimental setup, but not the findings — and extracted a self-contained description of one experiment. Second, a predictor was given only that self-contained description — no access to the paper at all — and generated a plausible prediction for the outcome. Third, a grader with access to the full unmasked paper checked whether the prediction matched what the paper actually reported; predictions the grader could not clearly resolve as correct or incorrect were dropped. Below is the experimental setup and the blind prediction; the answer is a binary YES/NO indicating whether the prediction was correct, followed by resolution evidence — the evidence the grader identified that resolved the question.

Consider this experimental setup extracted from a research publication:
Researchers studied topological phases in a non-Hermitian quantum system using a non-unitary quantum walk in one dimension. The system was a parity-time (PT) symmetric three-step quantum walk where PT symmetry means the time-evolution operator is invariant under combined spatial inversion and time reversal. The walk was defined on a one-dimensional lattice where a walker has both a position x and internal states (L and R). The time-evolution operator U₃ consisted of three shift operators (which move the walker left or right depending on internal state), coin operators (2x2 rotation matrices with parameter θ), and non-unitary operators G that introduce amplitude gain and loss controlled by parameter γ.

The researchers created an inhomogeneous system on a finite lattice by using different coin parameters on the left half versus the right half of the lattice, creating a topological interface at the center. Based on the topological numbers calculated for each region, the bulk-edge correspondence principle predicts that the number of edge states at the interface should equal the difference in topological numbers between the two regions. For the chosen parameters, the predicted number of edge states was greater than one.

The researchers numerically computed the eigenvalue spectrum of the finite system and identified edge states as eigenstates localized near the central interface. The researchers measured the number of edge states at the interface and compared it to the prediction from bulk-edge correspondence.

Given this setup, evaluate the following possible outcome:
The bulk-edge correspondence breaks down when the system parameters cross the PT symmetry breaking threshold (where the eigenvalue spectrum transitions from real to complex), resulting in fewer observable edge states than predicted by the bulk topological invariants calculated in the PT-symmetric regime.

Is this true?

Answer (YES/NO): NO